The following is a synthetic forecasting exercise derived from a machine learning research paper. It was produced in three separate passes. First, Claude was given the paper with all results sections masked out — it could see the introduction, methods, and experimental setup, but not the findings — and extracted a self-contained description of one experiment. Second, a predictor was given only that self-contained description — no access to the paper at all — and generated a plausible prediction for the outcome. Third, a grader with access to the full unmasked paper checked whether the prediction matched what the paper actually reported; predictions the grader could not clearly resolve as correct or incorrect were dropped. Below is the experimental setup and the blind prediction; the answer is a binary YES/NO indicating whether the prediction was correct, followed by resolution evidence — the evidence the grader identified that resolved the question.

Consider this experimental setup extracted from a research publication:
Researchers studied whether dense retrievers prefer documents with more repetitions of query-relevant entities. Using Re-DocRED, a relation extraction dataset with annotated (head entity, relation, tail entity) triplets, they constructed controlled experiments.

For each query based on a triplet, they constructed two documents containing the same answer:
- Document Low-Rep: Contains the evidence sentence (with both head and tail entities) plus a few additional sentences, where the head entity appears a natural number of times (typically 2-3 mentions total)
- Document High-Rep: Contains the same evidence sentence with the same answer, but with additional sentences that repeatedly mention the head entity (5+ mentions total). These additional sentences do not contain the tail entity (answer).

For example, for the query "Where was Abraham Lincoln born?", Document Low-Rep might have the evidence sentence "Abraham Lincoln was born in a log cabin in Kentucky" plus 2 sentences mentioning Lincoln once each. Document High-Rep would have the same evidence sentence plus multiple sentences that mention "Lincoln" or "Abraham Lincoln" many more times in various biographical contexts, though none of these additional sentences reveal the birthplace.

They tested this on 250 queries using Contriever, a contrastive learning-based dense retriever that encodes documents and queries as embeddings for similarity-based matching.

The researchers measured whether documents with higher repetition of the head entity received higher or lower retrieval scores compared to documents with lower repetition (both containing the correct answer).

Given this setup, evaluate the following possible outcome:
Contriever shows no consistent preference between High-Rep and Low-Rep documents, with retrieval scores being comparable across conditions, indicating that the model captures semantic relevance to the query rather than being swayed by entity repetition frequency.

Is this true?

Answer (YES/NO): NO